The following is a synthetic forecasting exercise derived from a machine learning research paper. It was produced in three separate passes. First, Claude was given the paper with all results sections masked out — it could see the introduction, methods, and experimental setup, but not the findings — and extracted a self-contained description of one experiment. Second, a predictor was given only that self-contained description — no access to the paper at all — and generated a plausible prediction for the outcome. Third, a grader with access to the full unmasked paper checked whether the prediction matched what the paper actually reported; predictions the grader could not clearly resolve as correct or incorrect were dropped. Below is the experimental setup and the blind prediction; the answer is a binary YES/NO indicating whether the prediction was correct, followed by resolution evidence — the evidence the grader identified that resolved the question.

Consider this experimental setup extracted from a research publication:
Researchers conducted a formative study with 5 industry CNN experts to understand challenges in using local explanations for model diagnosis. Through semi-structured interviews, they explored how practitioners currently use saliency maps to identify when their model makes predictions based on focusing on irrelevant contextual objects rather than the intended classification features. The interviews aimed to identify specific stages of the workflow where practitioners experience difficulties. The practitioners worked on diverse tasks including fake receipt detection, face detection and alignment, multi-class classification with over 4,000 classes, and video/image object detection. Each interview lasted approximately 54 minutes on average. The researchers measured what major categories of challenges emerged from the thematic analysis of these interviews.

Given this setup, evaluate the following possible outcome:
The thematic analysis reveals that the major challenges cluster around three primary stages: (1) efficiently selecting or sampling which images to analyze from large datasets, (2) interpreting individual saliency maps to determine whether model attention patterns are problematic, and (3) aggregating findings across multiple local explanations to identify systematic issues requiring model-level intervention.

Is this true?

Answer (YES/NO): NO